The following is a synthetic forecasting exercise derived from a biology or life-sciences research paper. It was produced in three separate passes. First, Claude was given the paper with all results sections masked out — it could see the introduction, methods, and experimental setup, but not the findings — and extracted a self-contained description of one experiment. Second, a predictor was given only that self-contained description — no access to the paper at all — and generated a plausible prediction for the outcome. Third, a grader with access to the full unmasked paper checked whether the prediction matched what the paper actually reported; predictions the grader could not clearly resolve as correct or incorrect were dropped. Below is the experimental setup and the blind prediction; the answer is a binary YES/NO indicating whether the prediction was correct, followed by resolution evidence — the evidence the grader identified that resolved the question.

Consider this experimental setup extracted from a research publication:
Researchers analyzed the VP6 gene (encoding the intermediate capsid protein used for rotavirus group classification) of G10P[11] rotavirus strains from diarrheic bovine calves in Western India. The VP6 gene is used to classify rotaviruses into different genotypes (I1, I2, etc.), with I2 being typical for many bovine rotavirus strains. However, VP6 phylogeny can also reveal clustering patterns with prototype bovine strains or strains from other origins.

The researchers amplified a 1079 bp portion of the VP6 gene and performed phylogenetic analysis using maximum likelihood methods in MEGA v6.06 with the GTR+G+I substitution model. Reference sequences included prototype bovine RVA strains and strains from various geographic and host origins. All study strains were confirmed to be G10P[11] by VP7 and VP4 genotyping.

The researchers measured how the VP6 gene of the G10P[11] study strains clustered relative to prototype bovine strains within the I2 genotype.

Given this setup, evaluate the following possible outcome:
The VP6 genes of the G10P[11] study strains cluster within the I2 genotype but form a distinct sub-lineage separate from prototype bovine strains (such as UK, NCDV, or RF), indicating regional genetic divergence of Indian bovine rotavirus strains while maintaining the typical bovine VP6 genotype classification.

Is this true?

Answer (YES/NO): YES